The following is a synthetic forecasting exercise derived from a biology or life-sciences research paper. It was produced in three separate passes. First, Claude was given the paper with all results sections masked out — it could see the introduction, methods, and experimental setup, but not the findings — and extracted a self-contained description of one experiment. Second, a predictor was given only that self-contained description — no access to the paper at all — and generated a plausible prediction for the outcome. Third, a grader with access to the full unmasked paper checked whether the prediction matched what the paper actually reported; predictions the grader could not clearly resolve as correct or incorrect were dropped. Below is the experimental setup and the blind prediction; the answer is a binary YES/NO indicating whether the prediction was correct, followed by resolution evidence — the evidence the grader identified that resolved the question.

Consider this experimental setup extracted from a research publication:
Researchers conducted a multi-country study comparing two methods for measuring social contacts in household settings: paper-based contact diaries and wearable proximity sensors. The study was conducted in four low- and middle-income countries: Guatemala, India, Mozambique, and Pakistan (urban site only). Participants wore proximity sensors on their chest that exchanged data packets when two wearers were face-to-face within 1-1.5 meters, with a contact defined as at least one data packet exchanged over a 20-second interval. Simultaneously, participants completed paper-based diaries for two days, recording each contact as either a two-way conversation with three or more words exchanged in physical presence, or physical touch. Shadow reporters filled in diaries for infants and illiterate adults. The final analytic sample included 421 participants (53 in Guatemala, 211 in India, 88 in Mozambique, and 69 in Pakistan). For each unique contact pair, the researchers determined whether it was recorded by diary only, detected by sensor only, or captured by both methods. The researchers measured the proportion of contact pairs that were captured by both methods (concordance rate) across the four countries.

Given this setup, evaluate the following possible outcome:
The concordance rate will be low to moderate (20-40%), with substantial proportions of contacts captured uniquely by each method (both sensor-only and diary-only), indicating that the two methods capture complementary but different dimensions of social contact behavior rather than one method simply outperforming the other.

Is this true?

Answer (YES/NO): NO